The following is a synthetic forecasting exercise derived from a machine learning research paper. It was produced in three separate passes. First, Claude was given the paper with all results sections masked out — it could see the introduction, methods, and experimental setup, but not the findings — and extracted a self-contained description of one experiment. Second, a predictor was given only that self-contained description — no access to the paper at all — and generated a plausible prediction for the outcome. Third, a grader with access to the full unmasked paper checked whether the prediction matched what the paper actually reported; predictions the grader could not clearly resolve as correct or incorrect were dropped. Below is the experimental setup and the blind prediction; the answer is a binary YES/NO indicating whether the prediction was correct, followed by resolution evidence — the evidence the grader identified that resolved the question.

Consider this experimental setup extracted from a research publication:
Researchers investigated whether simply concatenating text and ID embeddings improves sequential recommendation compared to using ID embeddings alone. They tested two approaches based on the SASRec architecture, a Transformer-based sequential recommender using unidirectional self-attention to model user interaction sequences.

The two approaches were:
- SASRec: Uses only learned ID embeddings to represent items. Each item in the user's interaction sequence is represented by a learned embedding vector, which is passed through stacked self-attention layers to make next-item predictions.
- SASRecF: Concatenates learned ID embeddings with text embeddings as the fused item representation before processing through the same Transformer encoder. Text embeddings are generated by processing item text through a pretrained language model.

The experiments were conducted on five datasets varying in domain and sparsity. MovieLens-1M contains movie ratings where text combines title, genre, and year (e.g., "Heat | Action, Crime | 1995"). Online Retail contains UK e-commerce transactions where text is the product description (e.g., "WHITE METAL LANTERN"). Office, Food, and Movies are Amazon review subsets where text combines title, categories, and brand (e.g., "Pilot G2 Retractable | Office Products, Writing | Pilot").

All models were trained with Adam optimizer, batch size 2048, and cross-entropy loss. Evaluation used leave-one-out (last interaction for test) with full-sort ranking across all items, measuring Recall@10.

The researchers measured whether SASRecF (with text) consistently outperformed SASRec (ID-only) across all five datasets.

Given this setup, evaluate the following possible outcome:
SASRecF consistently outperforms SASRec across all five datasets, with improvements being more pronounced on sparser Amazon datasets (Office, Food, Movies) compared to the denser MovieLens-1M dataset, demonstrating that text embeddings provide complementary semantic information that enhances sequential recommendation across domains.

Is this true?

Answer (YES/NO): NO